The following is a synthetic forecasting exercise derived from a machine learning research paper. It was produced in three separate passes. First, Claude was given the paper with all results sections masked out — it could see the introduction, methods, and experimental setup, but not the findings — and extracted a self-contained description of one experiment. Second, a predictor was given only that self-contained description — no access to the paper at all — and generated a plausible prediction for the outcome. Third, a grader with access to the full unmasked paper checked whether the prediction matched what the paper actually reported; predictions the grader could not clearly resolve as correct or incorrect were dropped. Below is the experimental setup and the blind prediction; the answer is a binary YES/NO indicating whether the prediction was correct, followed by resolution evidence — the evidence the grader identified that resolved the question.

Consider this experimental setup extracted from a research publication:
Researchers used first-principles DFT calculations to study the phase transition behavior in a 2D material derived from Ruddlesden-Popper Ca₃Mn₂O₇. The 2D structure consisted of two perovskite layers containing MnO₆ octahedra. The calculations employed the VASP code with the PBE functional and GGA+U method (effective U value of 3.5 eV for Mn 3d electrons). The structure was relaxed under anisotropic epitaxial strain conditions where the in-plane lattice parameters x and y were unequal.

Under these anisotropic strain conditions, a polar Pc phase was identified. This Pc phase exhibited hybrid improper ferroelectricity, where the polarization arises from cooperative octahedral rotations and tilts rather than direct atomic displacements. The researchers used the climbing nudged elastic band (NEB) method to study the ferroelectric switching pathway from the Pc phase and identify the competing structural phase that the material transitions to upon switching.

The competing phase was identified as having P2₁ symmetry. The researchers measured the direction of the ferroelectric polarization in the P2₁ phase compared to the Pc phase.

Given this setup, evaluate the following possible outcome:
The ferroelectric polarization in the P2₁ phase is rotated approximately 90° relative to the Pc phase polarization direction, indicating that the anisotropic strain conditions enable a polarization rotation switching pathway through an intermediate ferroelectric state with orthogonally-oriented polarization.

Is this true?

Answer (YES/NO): YES